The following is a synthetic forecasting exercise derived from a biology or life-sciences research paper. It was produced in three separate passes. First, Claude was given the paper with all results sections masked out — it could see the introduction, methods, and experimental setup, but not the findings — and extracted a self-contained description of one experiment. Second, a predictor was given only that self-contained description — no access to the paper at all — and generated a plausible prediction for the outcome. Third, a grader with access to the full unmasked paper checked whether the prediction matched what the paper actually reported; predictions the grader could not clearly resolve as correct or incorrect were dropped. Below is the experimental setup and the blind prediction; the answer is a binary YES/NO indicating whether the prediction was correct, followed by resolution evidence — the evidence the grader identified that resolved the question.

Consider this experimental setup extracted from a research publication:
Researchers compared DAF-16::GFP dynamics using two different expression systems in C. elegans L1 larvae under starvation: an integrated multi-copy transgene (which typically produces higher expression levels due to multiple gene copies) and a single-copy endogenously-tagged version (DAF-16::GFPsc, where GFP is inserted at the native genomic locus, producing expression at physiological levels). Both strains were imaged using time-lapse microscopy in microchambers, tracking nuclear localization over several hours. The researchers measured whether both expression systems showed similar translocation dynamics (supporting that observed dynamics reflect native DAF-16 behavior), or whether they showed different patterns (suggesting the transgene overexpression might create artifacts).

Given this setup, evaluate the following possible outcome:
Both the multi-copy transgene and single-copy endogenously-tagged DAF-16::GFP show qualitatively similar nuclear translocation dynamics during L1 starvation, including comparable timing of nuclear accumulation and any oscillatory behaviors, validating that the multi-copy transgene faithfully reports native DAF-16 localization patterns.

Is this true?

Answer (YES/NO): YES